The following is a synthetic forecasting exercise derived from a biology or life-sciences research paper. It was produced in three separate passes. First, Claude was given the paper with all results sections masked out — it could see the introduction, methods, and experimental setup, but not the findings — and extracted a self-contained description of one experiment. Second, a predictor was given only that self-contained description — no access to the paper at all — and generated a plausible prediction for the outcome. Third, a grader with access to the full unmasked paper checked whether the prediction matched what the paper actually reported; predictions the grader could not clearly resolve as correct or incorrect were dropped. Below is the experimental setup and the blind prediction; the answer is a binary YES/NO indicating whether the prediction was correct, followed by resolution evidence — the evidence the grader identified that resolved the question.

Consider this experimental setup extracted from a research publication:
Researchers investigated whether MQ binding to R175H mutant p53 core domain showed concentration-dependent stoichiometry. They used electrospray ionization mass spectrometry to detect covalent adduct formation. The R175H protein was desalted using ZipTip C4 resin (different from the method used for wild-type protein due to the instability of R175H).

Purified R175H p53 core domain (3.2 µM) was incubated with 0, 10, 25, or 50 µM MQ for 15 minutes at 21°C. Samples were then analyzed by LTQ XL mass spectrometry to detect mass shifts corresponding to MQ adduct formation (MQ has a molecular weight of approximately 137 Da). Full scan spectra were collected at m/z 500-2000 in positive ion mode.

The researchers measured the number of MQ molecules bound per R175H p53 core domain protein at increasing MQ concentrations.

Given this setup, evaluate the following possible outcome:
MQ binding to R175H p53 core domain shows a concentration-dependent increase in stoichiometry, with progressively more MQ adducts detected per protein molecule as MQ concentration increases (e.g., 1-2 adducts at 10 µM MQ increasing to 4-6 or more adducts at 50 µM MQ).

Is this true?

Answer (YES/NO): NO